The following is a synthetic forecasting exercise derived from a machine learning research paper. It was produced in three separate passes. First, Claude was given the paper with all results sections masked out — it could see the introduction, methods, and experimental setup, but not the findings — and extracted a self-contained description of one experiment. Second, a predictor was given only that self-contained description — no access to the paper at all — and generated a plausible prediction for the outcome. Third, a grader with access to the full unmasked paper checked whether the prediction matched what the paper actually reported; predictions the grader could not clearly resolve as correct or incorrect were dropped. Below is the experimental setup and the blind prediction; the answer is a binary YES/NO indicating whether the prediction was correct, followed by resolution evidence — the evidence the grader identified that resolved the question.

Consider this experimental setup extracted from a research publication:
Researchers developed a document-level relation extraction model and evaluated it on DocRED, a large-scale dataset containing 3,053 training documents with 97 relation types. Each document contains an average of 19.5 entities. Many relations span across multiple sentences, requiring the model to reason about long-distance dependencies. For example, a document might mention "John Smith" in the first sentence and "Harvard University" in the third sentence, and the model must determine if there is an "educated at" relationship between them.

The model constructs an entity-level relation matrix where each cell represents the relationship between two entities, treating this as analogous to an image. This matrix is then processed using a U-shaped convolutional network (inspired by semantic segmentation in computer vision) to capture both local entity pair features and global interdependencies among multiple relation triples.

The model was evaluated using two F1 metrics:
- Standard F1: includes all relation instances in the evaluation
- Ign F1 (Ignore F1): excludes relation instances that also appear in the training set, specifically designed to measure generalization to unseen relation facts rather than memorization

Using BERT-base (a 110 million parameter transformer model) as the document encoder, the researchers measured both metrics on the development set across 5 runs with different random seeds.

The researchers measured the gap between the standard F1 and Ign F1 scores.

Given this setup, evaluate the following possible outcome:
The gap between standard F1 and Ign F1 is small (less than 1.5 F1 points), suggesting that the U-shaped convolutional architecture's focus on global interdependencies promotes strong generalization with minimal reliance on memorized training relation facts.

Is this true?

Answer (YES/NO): NO